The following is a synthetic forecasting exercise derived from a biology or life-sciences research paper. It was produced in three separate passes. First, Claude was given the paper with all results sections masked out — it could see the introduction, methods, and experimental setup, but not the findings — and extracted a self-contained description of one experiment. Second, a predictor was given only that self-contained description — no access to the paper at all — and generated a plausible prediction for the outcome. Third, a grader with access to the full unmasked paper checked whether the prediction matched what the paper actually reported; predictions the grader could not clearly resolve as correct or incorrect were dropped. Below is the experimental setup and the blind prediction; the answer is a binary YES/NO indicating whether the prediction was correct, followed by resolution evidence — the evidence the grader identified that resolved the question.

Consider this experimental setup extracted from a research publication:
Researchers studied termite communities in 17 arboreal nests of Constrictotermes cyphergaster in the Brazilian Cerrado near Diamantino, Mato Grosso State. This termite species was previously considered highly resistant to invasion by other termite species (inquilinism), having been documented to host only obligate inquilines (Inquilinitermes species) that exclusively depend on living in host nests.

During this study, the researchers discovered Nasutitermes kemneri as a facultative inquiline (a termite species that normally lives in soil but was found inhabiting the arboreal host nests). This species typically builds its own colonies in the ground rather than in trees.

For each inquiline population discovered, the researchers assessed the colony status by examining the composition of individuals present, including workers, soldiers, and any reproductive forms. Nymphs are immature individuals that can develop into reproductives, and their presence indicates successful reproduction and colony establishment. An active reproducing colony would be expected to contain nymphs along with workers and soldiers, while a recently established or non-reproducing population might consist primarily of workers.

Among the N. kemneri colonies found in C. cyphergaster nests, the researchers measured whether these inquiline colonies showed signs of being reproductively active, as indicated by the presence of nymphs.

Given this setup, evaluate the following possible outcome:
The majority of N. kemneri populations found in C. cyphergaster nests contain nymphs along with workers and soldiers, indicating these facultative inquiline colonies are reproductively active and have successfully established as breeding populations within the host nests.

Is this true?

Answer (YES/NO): YES